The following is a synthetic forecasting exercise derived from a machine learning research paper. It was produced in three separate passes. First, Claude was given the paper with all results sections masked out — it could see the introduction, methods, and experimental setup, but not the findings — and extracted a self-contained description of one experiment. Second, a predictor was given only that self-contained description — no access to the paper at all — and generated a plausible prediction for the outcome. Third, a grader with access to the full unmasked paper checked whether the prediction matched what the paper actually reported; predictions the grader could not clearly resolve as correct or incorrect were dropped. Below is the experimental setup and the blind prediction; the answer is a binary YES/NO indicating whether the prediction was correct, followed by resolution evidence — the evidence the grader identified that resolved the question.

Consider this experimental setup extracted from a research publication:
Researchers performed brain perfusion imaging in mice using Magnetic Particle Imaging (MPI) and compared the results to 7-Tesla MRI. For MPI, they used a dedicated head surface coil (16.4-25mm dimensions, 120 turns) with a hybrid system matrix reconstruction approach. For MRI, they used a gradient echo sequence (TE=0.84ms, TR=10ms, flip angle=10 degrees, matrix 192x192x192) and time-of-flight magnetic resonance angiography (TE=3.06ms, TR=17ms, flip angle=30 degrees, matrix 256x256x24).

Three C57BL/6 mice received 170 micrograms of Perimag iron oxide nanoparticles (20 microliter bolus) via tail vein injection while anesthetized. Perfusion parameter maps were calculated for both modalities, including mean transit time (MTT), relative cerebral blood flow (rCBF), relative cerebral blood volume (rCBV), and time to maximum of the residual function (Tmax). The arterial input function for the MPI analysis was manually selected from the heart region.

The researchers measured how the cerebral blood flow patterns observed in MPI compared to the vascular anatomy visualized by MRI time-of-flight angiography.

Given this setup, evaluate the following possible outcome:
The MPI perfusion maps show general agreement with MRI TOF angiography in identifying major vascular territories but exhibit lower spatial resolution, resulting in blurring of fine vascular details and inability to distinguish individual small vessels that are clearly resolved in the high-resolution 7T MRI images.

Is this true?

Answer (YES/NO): NO